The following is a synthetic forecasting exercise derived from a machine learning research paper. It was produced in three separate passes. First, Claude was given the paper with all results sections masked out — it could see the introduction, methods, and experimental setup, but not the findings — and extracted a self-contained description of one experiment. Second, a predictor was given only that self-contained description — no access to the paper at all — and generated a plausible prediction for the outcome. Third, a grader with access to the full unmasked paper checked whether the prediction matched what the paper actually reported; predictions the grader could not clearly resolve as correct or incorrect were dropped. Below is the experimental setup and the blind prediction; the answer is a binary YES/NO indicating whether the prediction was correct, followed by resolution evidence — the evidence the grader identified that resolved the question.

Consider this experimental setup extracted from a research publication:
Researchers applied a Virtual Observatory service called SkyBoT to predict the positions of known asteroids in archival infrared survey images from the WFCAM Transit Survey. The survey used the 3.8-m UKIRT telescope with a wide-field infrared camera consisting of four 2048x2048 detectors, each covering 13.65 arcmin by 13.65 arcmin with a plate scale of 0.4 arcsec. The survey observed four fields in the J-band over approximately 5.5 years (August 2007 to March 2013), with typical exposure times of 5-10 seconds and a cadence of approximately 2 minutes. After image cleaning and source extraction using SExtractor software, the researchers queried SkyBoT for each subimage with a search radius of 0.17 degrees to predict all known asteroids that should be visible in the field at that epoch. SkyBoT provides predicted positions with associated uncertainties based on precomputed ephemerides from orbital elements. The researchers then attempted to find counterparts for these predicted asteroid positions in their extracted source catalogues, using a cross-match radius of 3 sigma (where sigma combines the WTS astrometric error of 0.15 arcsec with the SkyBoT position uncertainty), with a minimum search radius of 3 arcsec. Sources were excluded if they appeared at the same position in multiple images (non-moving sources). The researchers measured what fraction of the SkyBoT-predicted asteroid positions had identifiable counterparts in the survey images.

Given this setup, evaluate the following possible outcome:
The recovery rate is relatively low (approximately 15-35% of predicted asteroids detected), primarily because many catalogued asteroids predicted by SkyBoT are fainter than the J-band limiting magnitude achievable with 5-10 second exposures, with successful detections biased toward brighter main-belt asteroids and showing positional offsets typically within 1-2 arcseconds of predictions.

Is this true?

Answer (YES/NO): NO